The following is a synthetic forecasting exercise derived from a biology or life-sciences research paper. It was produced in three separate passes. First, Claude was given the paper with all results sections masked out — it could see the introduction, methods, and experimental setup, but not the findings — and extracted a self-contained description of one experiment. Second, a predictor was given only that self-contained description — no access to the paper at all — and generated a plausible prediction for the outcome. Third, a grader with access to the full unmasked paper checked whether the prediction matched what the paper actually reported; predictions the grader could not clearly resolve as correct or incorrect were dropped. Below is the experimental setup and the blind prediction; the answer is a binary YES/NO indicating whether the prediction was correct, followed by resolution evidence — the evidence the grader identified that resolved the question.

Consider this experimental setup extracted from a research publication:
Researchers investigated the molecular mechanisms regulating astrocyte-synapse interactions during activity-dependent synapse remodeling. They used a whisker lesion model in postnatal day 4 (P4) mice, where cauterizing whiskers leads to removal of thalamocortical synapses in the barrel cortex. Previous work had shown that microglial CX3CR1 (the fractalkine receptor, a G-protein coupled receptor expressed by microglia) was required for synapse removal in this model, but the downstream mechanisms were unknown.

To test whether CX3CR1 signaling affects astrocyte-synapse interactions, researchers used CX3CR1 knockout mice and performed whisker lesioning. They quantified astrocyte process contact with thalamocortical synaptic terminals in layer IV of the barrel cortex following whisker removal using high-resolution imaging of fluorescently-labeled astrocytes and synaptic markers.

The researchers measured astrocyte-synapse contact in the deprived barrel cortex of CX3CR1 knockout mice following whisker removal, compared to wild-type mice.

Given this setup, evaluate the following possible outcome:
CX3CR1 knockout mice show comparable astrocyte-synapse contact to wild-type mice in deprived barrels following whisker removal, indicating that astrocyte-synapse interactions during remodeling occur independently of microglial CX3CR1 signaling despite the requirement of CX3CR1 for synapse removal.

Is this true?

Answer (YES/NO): NO